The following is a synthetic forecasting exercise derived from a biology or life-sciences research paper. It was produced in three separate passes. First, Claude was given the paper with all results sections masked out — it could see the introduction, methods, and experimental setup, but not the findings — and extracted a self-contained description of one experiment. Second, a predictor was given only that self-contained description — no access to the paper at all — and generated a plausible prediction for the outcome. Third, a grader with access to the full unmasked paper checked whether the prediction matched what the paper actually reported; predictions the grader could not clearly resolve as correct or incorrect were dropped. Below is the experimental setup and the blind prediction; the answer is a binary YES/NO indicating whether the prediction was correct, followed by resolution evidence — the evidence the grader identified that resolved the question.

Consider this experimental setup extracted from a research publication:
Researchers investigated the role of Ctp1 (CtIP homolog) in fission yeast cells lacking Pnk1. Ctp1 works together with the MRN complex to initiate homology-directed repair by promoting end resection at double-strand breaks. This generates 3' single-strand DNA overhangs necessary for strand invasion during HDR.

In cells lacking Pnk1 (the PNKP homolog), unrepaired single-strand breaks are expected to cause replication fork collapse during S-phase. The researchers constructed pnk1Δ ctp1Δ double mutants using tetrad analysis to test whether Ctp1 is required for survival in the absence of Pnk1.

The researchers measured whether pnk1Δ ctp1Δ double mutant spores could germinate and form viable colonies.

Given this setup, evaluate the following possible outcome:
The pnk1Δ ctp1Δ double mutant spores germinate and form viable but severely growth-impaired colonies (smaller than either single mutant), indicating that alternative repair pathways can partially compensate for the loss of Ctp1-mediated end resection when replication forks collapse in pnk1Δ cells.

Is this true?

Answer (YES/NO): YES